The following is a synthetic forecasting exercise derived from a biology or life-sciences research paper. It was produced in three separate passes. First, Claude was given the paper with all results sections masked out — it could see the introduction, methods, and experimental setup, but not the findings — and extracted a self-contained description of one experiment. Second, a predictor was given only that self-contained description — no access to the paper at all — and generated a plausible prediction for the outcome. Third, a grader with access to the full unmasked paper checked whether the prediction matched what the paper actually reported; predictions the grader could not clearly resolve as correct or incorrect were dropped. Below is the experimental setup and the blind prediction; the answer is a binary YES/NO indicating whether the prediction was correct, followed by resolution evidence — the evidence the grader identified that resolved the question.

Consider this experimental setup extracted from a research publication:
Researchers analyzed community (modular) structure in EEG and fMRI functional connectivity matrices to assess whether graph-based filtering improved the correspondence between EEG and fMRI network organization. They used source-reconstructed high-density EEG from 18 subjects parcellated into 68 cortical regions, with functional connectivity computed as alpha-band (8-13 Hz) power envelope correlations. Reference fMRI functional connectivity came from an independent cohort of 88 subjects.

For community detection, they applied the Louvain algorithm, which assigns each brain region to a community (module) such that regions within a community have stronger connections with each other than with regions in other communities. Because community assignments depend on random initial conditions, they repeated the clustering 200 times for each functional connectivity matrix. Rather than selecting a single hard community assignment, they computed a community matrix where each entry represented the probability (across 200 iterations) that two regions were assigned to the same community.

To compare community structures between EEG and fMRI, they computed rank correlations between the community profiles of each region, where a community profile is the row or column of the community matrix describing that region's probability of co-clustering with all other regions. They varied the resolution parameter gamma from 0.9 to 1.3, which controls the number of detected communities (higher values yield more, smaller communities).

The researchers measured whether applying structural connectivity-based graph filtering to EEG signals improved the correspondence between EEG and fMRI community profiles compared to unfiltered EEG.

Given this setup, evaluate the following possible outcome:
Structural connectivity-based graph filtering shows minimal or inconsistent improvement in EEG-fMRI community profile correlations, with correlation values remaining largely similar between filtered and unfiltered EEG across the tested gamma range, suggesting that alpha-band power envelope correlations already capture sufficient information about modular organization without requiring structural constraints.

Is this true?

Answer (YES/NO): NO